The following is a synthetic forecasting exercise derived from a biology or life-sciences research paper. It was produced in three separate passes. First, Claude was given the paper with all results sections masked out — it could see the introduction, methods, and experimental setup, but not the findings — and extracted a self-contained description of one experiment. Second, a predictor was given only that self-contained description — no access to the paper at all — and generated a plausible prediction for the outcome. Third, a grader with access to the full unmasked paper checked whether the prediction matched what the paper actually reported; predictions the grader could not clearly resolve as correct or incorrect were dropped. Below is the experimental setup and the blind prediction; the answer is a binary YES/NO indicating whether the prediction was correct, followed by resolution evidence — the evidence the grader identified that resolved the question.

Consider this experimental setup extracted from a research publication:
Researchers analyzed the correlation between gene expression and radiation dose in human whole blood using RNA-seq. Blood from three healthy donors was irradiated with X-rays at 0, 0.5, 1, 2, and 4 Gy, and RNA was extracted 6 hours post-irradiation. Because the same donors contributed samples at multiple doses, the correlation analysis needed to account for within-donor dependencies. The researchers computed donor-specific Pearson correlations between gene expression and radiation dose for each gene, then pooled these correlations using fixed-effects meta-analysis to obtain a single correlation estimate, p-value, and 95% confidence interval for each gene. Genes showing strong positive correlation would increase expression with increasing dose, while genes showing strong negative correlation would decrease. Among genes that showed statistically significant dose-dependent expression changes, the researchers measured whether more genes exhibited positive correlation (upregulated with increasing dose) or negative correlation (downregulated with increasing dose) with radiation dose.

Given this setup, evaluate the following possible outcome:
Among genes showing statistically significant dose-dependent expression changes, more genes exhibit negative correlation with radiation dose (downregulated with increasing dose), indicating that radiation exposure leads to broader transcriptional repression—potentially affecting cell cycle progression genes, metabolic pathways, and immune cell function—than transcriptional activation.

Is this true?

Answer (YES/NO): NO